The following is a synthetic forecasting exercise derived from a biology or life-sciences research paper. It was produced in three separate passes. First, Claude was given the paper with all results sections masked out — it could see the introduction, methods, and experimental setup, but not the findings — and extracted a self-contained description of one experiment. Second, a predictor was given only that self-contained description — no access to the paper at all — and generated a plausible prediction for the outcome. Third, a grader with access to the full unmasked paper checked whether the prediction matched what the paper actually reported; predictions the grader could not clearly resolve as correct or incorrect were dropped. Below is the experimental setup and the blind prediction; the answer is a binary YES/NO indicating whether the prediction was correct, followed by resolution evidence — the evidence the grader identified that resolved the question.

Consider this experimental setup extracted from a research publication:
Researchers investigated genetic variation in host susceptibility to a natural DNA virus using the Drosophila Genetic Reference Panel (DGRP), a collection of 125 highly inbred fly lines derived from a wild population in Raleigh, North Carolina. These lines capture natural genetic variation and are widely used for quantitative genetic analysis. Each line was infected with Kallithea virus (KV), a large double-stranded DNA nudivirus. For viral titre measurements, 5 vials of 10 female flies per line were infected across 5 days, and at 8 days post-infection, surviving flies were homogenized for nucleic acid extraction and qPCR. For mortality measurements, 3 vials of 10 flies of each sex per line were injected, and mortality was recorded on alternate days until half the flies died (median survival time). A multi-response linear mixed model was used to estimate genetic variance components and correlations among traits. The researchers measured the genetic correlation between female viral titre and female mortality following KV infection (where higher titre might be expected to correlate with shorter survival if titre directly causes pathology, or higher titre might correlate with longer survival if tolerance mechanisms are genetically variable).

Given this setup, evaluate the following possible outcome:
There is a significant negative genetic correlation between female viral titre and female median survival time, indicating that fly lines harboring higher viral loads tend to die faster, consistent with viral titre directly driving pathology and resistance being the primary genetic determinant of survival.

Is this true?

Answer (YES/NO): NO